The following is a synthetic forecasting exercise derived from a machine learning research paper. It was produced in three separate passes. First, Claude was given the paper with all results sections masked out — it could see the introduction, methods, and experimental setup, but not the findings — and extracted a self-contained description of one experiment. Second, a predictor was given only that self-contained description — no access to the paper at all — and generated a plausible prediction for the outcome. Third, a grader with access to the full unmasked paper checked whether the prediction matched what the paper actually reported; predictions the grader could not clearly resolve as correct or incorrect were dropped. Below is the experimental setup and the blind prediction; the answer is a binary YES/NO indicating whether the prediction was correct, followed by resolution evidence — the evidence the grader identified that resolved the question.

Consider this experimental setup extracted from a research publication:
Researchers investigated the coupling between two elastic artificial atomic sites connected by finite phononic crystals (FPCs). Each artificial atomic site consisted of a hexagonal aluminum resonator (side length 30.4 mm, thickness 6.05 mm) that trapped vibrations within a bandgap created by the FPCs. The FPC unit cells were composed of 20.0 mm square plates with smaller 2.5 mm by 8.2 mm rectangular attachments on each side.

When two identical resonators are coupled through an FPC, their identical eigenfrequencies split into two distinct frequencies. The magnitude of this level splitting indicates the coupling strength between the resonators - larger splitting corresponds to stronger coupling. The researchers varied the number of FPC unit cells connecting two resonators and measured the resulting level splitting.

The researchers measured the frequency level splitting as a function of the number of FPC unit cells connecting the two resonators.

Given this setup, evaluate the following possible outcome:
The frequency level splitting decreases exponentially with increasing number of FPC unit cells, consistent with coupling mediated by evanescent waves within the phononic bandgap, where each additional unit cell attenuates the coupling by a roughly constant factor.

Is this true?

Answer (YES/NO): YES